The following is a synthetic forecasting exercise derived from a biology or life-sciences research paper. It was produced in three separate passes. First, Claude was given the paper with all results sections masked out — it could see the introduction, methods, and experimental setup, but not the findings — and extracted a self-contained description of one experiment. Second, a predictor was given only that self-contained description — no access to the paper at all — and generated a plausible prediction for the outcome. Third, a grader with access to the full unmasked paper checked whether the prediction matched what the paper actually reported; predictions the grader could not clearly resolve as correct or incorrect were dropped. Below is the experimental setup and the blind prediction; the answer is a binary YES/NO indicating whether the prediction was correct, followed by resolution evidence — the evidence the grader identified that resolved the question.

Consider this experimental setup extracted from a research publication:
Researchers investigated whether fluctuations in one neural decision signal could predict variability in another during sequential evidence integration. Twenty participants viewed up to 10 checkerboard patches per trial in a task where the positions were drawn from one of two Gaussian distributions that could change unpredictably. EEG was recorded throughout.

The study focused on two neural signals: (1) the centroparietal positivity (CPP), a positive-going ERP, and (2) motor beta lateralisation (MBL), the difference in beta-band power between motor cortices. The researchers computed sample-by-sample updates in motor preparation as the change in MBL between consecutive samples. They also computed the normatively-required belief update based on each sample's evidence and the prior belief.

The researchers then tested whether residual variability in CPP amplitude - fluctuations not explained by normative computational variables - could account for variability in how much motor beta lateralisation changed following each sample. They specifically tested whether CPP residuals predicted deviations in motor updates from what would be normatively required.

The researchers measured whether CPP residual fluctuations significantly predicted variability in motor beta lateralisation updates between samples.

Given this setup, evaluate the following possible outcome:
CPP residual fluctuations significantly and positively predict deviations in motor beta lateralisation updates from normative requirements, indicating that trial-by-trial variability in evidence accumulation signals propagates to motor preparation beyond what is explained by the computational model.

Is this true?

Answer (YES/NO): YES